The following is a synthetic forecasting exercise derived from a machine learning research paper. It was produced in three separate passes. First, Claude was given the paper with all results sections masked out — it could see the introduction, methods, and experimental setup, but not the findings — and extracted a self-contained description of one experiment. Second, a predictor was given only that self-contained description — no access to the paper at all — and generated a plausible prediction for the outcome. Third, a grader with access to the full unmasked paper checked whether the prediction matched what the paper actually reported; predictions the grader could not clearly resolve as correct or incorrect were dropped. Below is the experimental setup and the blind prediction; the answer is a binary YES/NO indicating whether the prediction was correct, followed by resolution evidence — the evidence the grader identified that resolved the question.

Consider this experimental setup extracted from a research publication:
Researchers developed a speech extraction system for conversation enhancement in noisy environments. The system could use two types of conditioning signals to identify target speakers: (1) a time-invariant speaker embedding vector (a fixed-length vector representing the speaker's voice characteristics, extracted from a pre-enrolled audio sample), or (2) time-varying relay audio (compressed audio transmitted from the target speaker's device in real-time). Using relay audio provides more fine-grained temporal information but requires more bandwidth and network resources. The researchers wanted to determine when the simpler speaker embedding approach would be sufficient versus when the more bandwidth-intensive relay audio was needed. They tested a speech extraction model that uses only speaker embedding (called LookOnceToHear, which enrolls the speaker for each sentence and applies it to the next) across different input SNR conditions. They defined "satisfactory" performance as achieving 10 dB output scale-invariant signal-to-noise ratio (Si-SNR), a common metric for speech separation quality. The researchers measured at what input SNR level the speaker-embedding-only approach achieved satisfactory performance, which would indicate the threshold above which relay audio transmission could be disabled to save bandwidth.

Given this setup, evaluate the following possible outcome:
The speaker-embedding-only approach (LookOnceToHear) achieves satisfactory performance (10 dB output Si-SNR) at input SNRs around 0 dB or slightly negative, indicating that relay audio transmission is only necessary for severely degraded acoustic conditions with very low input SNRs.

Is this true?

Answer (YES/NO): NO